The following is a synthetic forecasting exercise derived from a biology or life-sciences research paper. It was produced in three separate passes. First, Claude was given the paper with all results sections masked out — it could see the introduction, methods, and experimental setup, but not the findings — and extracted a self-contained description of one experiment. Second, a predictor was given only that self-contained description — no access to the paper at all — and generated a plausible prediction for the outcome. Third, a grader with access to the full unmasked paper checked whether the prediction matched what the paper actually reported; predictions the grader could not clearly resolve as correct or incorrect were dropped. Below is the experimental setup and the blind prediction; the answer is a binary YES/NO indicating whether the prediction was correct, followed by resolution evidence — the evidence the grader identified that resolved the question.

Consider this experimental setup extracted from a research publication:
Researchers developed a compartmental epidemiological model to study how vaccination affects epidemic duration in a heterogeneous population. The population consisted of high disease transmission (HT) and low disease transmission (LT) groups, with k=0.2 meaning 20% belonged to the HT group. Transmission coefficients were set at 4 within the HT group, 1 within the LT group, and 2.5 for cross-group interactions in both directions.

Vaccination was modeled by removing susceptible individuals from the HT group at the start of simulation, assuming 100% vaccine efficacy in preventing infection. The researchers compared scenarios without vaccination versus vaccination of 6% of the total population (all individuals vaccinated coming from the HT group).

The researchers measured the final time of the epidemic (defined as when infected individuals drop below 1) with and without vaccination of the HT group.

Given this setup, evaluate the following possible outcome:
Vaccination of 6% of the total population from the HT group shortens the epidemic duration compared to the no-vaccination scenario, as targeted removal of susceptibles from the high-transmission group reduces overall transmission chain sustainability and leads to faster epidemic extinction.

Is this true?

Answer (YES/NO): NO